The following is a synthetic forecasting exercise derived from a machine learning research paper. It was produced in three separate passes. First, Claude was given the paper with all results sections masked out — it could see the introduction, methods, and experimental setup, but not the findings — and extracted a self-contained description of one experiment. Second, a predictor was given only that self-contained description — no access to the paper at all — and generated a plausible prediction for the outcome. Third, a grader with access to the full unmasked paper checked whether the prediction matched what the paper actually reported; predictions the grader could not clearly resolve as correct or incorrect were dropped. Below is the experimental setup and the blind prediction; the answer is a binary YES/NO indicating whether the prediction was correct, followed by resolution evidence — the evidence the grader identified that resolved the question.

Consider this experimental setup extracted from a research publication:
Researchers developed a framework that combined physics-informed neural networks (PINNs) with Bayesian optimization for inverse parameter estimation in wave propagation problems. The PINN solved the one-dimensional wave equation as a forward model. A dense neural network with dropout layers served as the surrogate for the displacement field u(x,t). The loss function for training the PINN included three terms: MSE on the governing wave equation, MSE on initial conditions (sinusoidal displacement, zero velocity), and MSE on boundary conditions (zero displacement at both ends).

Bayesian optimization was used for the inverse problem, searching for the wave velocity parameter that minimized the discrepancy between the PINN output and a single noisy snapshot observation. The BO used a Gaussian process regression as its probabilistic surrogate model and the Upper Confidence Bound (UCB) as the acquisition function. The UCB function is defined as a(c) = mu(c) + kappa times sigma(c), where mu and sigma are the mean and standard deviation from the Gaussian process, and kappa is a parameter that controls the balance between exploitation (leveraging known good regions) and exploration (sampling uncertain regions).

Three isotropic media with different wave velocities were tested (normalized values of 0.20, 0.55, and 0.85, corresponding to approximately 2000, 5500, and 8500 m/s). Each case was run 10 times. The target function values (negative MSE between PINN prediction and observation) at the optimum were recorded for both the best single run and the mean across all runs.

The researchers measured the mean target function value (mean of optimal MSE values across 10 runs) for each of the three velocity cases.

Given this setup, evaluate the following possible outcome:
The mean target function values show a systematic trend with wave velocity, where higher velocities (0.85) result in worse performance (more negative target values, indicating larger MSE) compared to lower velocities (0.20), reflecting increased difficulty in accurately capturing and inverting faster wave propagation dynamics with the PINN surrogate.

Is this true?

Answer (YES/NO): NO